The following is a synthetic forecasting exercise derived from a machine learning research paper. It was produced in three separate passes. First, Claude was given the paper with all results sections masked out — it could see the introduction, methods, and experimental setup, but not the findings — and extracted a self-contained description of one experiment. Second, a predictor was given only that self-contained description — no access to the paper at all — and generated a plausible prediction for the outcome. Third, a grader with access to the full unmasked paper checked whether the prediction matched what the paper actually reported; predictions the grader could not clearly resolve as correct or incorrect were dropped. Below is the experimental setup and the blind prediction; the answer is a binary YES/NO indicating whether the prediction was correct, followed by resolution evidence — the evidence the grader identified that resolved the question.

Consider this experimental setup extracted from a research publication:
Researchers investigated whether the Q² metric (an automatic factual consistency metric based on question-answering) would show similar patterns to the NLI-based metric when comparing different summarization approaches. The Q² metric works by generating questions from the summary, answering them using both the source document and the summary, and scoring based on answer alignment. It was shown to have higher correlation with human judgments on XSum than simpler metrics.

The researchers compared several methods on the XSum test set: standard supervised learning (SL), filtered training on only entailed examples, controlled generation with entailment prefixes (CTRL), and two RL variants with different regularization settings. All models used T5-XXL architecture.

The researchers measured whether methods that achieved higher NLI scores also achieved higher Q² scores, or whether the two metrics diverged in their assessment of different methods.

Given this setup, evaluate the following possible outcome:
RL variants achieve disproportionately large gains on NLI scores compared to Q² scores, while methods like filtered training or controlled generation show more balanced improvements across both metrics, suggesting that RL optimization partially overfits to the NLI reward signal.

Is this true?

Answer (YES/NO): NO